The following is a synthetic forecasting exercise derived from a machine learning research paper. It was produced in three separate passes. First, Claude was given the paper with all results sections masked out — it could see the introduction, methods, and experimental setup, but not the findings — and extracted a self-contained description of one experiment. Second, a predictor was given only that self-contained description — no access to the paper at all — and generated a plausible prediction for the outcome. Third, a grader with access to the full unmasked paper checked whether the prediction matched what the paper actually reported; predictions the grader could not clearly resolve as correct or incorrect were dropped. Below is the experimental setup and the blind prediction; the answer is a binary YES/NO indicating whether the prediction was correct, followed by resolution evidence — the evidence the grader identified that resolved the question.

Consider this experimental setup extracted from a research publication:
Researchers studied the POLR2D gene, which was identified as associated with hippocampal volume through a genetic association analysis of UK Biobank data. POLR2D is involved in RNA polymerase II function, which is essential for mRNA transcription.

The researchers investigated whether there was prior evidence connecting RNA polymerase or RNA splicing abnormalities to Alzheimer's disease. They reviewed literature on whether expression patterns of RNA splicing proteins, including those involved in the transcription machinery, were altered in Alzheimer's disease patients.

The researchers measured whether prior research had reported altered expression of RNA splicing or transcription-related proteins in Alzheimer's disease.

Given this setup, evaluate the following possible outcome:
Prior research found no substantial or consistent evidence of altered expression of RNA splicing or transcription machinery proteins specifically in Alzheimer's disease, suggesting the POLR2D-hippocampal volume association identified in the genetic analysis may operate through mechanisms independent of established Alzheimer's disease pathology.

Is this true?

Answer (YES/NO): NO